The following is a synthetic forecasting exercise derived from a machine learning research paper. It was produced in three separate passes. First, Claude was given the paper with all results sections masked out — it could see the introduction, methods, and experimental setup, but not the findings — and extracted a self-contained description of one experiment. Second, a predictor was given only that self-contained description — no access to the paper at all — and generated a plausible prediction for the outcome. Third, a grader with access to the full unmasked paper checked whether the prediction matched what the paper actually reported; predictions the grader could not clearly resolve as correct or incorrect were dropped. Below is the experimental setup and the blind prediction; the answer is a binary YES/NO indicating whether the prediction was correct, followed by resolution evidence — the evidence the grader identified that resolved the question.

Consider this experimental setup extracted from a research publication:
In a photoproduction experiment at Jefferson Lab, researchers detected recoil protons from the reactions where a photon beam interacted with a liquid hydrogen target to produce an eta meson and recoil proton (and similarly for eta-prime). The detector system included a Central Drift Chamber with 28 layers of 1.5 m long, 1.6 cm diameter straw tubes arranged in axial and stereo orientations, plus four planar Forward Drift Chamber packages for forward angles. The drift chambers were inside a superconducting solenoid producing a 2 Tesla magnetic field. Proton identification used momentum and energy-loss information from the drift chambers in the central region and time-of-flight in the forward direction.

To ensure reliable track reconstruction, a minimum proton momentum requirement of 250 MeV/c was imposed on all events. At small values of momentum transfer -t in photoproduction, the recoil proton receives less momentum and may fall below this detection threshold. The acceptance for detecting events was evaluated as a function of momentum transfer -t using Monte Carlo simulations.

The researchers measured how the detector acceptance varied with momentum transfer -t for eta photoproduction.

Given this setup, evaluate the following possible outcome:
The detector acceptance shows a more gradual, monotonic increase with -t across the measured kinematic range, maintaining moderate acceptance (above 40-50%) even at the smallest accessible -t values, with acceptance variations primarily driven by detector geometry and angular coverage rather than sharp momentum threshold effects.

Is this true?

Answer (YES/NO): NO